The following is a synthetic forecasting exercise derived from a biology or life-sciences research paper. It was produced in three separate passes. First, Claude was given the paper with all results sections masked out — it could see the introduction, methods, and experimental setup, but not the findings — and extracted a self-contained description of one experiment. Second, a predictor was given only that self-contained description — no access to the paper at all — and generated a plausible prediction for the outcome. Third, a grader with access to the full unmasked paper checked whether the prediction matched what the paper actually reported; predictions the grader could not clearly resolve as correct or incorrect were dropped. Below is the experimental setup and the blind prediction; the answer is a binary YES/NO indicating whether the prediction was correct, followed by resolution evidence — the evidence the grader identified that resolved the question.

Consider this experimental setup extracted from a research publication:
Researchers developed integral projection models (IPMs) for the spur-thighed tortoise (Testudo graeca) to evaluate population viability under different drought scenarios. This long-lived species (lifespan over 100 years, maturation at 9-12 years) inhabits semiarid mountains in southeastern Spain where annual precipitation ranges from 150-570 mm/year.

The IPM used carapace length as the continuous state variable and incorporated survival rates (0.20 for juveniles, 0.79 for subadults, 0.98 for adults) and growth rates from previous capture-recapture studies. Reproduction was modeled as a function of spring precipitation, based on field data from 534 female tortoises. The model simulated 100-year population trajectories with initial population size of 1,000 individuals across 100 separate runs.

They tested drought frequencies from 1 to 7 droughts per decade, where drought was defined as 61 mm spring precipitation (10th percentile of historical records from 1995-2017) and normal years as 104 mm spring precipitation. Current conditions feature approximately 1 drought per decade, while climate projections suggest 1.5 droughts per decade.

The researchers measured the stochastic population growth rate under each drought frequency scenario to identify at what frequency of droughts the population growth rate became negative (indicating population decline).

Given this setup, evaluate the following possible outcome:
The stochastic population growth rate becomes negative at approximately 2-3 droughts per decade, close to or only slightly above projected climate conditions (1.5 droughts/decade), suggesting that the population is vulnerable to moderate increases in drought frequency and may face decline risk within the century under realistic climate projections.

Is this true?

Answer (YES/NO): YES